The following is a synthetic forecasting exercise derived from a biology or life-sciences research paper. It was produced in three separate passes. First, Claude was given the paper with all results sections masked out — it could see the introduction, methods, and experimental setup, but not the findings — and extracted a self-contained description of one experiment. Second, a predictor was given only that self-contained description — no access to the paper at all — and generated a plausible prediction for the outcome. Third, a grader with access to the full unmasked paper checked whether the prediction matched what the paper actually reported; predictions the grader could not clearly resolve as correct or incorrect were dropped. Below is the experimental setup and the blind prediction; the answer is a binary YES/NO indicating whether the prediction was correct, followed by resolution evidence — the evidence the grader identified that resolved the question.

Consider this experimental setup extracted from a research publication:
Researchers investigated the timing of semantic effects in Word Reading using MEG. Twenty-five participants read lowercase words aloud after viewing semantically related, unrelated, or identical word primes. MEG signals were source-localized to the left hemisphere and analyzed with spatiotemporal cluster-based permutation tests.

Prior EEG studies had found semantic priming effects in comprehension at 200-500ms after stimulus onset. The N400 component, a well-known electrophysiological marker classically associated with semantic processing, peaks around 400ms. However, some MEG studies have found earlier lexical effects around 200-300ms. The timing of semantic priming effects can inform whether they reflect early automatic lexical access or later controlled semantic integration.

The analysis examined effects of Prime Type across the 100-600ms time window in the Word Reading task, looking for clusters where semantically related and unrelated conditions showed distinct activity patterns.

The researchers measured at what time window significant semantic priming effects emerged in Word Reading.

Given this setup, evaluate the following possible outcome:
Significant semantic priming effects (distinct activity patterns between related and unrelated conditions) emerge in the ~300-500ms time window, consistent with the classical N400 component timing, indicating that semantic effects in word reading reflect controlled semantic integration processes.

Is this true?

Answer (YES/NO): NO